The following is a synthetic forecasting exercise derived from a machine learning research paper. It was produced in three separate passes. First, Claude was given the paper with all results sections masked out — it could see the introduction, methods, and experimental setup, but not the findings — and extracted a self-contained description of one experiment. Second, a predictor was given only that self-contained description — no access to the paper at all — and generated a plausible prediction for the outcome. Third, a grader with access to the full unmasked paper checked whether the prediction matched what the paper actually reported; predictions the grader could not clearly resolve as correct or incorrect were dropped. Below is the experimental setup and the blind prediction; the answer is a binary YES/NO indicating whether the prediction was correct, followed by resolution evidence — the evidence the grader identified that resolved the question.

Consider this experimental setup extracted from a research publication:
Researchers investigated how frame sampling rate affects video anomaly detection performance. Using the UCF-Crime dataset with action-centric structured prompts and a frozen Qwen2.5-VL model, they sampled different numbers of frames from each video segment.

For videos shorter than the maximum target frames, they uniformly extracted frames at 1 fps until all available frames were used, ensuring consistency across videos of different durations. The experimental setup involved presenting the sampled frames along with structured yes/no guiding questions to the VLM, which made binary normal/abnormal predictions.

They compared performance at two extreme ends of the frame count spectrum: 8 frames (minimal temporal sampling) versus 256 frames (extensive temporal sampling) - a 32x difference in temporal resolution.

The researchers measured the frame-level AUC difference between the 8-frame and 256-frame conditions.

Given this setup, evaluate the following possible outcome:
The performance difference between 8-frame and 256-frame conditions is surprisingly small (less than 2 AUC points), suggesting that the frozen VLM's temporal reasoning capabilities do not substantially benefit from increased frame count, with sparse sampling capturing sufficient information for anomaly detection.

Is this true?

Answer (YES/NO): YES